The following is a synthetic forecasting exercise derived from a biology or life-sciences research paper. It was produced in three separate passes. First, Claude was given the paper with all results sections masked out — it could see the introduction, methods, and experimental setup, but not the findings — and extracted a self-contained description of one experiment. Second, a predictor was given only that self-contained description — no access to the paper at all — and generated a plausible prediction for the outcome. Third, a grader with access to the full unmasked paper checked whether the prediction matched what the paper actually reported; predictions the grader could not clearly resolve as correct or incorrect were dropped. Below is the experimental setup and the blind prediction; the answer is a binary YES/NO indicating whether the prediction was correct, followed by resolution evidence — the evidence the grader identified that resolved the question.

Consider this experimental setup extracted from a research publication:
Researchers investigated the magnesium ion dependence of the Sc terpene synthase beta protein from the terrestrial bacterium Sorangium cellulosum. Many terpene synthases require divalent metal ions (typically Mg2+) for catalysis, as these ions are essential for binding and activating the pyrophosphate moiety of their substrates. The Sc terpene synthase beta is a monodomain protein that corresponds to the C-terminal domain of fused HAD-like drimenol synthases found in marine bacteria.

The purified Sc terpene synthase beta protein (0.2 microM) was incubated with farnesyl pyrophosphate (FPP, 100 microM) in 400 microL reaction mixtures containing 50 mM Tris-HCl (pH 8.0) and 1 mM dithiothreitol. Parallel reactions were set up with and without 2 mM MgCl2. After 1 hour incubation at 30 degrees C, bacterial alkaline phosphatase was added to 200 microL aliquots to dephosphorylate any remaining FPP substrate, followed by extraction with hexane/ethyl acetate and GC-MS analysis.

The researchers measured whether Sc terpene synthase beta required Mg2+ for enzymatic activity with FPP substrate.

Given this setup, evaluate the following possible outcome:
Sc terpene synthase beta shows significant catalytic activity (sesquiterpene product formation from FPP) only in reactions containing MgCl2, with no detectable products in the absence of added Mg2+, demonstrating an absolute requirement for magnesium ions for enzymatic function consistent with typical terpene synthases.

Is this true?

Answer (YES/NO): NO